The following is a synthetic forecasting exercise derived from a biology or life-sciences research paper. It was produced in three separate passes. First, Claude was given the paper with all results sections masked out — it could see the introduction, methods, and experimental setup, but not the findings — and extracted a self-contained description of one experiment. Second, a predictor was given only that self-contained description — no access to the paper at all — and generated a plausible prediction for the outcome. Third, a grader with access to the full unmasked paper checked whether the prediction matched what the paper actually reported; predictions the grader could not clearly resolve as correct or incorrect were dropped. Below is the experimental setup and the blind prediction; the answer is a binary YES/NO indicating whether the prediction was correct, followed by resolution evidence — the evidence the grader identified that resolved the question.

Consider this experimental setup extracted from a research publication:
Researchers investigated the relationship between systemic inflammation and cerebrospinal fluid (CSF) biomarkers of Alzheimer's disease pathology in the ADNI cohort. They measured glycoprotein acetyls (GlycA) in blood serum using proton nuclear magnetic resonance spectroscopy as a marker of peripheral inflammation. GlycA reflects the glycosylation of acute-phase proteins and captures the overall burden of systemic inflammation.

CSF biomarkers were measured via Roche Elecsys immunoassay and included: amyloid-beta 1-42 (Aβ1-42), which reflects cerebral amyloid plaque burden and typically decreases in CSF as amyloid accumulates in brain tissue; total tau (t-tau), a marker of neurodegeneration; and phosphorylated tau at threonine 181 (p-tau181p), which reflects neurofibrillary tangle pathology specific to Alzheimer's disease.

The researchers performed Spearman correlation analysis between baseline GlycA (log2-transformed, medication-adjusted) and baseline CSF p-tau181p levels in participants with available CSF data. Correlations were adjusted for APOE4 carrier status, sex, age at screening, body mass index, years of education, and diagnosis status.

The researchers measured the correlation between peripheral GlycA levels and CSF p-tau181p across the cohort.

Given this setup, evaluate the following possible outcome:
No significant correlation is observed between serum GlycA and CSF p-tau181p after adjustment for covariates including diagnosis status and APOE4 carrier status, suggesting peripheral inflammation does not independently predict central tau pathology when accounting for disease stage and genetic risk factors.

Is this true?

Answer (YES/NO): YES